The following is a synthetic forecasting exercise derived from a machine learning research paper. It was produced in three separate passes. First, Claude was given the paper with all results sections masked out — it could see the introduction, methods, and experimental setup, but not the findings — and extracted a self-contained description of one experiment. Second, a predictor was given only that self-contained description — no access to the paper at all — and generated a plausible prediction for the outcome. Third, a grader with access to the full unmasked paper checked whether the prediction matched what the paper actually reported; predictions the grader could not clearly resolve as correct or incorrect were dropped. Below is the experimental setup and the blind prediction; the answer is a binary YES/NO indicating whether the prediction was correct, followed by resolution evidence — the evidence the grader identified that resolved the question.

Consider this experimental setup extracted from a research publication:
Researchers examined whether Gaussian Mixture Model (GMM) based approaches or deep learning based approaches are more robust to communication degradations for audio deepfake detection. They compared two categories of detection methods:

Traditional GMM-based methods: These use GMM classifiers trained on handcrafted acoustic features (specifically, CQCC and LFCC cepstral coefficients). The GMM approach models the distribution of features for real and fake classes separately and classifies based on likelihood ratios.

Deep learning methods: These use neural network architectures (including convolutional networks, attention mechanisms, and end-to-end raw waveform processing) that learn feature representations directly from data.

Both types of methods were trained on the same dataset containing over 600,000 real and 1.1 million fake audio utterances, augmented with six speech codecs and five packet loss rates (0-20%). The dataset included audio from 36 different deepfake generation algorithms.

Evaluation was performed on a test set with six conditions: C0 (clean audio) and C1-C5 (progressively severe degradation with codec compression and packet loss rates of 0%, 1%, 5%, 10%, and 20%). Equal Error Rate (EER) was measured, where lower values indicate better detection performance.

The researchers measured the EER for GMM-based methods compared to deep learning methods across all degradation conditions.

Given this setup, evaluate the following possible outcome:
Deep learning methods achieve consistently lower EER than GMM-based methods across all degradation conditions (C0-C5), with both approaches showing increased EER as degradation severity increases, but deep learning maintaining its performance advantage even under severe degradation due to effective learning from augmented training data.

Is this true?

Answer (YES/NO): NO